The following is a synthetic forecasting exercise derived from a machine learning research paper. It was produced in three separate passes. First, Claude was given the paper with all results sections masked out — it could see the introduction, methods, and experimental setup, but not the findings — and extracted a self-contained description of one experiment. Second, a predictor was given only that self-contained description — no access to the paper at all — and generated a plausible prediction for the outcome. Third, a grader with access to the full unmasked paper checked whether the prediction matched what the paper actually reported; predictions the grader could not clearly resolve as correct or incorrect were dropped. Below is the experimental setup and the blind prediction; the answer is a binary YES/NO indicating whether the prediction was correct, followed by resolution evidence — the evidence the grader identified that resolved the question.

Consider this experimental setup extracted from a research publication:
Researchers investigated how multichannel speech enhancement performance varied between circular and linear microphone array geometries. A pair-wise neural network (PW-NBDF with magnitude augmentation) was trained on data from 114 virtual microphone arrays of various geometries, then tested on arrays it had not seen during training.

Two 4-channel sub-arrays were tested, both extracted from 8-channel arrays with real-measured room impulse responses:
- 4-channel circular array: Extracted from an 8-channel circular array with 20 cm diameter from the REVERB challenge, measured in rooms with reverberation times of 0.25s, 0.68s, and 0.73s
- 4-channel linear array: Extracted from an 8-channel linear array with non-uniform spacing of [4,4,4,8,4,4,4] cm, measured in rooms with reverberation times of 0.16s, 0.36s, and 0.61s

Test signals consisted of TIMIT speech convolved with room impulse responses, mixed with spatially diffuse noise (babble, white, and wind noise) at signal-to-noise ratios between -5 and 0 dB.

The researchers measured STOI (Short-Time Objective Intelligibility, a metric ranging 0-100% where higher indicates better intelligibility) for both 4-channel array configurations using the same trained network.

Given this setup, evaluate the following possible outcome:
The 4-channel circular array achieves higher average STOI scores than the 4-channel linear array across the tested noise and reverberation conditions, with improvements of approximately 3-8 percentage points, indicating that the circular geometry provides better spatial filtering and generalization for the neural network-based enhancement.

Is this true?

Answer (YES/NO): NO